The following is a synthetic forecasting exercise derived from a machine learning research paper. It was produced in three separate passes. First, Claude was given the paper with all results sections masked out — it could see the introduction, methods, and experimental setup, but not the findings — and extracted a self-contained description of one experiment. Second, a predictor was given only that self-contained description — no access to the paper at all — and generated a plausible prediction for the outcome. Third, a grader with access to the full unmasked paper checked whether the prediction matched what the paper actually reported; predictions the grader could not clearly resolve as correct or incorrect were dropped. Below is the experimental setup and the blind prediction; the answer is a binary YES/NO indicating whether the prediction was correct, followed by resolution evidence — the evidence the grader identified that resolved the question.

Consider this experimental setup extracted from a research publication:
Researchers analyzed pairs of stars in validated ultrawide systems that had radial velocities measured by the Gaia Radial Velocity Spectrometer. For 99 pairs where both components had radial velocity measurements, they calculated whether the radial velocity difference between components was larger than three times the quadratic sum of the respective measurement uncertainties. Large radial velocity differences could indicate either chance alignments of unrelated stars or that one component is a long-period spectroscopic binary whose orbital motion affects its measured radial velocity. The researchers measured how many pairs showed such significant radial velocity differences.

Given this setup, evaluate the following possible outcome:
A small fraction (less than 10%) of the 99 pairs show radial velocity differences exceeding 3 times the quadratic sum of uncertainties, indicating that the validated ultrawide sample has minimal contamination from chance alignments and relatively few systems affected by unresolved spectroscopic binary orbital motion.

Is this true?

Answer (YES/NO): NO